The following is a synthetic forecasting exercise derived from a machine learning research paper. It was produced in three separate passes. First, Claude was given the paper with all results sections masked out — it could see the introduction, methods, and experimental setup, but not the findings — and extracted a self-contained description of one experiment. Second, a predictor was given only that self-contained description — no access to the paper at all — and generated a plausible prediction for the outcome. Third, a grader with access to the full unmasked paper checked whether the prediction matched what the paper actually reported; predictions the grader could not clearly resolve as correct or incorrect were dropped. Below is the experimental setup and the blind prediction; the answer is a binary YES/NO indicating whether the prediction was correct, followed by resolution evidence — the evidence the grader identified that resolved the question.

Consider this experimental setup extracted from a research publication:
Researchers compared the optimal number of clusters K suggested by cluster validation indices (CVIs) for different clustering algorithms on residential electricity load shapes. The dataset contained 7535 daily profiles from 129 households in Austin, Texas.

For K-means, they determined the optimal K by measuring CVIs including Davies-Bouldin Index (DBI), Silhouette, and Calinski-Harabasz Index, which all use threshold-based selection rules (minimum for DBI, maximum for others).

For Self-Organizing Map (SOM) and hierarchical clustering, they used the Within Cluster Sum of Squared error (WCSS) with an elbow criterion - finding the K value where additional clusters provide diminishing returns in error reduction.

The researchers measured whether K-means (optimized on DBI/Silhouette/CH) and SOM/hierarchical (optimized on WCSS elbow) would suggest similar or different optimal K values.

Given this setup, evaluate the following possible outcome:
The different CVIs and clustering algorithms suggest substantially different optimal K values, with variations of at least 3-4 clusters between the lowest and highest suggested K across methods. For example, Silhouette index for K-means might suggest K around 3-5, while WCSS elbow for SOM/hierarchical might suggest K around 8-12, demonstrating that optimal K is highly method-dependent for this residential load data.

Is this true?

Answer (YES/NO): NO